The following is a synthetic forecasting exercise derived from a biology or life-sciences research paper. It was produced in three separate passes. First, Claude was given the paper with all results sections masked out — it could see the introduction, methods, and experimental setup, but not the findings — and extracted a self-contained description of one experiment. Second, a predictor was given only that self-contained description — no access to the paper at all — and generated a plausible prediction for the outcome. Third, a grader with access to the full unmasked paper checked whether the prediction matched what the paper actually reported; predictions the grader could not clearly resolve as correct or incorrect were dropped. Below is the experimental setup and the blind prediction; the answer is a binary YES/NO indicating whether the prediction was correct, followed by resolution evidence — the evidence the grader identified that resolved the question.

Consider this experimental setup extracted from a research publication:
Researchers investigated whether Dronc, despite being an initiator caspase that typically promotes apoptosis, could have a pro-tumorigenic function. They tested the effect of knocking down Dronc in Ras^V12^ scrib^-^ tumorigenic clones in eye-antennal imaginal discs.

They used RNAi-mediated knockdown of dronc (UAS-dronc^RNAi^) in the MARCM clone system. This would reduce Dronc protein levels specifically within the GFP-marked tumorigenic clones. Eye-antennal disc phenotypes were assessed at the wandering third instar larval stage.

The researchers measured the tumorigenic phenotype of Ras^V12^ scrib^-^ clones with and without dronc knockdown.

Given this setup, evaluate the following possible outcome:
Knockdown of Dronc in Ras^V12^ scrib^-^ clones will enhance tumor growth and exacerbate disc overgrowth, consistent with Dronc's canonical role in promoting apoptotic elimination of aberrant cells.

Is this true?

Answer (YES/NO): NO